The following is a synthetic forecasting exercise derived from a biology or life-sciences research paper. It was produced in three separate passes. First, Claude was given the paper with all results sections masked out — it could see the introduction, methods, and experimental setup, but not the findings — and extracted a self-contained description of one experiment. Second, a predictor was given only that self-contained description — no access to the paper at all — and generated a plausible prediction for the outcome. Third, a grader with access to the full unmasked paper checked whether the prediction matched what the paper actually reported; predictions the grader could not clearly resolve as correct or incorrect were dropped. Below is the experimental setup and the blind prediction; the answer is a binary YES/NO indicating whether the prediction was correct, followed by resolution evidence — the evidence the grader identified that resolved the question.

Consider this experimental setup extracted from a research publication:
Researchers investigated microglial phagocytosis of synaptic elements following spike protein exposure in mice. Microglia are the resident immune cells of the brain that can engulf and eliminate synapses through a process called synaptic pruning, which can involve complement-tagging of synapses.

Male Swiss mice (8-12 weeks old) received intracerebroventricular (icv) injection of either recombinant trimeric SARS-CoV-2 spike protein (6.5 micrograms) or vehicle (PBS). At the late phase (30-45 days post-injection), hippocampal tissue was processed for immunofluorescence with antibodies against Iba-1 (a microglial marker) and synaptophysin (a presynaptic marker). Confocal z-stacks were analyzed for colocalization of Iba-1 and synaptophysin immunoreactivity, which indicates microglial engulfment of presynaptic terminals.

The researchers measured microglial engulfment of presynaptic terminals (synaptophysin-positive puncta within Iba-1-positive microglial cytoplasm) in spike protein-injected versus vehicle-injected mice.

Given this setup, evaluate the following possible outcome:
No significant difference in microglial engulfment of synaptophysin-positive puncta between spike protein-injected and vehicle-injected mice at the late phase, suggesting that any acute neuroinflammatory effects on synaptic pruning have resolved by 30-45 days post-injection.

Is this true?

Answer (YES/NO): NO